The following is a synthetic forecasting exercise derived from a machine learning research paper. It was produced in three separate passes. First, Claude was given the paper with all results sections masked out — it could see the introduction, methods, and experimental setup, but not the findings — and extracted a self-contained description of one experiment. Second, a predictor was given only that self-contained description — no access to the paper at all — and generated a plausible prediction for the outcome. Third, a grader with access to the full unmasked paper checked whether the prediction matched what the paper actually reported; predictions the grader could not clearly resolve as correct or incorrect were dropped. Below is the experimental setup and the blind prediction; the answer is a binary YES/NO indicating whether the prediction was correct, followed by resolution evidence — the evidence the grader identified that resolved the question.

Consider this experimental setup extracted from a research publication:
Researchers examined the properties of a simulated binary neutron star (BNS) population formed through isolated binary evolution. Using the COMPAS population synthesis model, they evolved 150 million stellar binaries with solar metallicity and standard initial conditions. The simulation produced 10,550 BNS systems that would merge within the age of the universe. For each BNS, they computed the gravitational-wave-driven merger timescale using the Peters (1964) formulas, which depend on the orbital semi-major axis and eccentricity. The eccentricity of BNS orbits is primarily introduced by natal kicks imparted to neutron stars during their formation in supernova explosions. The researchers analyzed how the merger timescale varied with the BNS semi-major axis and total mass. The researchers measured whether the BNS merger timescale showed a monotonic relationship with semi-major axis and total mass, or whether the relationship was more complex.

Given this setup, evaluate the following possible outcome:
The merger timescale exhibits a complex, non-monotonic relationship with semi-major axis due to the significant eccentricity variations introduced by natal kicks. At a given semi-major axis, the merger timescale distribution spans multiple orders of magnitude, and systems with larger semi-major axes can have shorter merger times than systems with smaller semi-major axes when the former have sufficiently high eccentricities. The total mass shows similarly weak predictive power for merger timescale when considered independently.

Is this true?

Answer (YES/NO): YES